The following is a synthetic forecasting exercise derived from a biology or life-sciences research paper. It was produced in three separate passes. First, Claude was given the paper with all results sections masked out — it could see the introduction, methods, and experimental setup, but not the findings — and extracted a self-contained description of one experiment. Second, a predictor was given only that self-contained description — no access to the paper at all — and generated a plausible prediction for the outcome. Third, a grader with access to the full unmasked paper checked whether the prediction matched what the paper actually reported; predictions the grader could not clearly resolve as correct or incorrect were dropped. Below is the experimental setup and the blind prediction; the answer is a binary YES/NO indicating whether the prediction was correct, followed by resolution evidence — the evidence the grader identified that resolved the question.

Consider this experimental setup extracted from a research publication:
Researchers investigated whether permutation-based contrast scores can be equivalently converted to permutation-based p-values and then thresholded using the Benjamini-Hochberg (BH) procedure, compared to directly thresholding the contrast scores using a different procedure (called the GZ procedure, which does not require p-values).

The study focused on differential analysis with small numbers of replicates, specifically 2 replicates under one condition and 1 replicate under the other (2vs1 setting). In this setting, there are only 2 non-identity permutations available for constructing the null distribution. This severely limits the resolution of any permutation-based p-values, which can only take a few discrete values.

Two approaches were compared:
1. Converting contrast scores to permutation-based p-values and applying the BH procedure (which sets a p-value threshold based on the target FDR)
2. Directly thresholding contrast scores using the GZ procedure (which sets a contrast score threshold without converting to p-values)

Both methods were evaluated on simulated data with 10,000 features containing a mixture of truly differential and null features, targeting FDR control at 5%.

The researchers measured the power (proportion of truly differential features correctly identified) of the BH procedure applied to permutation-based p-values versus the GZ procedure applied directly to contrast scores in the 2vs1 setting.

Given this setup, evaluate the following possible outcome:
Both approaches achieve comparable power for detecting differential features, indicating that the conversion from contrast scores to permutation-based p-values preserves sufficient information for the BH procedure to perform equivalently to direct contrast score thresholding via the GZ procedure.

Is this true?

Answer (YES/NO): NO